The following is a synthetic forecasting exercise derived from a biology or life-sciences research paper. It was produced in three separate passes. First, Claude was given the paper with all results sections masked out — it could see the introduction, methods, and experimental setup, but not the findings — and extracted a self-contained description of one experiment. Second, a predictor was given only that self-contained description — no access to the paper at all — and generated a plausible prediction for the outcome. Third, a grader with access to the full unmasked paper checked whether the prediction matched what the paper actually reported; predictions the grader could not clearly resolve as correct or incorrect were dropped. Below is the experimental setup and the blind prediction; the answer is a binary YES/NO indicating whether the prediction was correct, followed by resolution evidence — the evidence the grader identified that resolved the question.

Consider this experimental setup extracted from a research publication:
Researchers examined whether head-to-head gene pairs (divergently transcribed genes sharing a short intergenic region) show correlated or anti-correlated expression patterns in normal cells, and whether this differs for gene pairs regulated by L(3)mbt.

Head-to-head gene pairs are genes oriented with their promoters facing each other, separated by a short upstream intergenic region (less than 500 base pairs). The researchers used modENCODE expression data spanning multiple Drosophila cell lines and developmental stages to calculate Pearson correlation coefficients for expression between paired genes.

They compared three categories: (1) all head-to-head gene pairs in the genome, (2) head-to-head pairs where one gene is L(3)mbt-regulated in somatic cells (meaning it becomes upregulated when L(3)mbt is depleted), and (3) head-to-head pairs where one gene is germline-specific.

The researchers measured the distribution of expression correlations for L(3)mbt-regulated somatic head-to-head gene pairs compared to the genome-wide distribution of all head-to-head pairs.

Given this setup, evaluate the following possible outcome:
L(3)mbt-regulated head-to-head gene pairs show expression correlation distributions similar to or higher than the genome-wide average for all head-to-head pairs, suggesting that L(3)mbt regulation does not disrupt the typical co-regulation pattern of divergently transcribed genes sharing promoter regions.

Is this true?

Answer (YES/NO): NO